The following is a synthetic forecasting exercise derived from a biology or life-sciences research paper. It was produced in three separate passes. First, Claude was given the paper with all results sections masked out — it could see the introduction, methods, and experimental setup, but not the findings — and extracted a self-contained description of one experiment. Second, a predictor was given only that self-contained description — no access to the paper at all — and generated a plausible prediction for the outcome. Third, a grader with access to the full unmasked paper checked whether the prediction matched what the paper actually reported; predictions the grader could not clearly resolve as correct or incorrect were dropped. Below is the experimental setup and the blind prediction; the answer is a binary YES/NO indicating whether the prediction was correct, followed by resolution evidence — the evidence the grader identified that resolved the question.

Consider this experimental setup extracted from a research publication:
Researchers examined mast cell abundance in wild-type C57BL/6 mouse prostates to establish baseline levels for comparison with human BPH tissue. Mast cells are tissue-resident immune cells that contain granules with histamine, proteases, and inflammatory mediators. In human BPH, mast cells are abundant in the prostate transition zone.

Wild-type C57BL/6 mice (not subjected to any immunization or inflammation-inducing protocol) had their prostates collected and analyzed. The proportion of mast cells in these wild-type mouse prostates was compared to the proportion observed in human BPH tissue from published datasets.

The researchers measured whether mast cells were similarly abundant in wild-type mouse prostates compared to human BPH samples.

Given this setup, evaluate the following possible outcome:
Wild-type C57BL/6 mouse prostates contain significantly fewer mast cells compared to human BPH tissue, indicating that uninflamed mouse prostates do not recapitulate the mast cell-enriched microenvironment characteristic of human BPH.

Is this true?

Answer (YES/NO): YES